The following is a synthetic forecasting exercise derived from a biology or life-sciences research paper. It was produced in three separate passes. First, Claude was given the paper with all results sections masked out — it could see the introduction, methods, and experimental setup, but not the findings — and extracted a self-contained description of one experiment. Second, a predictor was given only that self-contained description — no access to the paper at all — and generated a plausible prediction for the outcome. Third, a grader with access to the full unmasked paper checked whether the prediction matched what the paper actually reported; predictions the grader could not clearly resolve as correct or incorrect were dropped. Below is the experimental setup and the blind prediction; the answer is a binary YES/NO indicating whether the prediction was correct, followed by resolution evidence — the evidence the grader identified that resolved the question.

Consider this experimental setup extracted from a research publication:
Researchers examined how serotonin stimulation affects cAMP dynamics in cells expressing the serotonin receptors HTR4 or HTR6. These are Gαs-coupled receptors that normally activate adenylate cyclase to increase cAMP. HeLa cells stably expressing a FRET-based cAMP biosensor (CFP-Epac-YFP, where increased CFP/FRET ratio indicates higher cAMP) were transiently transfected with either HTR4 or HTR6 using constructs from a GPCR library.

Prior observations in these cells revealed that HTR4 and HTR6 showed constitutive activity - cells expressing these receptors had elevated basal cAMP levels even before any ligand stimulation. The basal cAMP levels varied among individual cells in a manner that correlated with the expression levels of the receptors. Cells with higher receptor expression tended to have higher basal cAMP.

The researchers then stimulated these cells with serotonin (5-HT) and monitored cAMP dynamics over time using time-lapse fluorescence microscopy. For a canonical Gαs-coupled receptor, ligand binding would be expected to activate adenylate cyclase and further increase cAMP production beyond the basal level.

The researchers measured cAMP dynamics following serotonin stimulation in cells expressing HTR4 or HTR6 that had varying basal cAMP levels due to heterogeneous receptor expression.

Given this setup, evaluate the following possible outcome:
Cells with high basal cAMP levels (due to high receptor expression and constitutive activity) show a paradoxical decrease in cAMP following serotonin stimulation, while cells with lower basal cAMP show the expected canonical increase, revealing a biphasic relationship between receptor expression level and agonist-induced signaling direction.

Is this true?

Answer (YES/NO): YES